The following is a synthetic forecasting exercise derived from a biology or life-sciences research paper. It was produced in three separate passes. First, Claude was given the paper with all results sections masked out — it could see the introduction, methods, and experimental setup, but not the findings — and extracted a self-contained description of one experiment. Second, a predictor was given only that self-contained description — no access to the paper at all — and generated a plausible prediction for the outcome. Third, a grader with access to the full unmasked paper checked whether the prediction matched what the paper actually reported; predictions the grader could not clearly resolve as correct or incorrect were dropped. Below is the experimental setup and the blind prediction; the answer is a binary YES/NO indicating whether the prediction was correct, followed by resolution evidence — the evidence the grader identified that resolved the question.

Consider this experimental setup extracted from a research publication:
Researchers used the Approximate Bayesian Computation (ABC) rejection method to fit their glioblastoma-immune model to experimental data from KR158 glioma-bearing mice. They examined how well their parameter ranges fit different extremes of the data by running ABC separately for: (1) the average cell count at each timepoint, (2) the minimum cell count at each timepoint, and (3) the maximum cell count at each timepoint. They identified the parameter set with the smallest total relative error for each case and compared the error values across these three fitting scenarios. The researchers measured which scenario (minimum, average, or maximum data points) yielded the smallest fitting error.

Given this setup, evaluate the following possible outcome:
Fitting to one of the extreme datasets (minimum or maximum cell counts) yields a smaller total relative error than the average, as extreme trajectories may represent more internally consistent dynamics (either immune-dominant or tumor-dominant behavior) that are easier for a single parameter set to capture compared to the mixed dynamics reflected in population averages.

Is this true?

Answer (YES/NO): NO